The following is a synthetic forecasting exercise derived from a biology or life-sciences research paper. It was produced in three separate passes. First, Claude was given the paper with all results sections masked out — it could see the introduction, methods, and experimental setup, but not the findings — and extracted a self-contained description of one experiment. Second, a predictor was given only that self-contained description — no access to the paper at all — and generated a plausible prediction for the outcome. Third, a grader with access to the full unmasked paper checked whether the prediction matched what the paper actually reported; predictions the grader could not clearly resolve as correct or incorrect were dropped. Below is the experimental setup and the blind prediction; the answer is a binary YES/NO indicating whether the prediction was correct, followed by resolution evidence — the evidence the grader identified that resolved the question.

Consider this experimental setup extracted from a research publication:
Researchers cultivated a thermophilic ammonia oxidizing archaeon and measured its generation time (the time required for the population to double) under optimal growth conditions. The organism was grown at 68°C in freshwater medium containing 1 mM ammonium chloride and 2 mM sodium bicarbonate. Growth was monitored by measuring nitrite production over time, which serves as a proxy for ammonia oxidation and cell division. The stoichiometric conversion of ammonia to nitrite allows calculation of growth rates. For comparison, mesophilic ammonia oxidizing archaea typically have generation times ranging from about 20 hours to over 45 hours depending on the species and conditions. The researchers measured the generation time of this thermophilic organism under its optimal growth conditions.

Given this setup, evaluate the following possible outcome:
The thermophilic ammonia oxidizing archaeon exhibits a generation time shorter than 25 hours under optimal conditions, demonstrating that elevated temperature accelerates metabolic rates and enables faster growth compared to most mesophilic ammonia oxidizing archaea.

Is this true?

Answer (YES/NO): NO